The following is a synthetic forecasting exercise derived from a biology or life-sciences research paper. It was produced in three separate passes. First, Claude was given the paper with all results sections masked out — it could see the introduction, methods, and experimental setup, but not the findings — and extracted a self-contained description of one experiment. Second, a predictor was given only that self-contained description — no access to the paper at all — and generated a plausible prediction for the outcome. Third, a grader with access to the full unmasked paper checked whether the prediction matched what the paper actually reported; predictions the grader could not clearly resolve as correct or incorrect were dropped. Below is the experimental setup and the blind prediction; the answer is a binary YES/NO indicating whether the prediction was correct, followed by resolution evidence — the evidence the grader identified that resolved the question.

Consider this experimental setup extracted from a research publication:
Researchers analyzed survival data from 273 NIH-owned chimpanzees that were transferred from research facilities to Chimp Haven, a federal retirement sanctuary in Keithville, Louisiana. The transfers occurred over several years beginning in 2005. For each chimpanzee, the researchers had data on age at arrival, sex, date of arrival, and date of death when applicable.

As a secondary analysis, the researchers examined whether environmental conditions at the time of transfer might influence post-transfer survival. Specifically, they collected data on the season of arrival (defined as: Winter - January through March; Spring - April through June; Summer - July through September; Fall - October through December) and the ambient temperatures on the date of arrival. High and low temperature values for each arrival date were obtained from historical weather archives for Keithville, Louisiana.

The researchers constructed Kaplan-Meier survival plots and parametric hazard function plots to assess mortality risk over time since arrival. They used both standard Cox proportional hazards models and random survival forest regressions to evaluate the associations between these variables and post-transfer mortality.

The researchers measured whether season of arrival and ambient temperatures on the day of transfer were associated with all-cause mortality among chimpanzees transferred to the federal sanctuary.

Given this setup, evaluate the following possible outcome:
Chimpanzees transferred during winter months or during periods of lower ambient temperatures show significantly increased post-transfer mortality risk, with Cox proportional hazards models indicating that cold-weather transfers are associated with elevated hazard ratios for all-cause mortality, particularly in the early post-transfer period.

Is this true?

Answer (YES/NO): NO